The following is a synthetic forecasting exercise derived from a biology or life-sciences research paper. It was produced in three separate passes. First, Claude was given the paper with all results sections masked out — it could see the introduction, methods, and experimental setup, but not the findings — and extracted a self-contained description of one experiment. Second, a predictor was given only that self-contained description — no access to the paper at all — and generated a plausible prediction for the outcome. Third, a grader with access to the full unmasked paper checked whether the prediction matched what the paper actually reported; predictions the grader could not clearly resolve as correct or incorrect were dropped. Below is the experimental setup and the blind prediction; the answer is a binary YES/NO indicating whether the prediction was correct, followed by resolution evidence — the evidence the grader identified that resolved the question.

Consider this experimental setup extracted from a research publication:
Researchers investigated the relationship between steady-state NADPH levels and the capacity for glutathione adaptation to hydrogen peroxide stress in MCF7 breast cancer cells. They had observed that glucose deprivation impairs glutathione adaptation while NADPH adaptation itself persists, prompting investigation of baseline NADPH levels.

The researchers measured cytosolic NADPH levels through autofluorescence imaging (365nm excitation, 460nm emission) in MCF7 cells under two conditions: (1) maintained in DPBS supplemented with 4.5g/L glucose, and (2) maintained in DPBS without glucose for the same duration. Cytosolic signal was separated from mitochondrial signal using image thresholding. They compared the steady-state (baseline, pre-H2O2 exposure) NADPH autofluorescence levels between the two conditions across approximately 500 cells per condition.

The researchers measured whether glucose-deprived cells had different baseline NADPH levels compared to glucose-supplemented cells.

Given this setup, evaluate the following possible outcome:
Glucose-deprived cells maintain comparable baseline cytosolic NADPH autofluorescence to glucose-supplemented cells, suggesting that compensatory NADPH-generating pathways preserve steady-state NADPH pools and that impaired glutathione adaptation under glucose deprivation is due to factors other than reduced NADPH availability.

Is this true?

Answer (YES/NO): NO